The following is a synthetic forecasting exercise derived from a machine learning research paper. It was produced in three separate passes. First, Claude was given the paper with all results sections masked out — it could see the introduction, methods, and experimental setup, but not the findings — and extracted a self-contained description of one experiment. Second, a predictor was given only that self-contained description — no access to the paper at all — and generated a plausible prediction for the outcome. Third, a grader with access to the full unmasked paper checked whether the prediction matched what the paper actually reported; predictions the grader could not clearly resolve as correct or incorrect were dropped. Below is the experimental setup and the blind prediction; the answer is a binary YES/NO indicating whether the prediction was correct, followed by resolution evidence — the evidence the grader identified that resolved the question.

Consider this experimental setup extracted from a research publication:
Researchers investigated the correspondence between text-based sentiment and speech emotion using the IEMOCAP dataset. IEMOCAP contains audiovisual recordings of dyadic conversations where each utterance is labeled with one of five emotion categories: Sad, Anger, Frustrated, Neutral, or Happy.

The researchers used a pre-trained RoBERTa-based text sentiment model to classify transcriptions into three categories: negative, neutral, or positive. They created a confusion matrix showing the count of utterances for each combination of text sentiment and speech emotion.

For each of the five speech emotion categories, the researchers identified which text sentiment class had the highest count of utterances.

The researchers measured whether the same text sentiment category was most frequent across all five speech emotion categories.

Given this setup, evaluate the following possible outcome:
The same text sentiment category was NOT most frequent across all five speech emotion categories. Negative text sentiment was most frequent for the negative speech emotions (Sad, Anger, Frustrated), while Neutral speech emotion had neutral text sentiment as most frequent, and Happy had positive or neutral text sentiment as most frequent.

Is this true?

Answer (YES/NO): NO